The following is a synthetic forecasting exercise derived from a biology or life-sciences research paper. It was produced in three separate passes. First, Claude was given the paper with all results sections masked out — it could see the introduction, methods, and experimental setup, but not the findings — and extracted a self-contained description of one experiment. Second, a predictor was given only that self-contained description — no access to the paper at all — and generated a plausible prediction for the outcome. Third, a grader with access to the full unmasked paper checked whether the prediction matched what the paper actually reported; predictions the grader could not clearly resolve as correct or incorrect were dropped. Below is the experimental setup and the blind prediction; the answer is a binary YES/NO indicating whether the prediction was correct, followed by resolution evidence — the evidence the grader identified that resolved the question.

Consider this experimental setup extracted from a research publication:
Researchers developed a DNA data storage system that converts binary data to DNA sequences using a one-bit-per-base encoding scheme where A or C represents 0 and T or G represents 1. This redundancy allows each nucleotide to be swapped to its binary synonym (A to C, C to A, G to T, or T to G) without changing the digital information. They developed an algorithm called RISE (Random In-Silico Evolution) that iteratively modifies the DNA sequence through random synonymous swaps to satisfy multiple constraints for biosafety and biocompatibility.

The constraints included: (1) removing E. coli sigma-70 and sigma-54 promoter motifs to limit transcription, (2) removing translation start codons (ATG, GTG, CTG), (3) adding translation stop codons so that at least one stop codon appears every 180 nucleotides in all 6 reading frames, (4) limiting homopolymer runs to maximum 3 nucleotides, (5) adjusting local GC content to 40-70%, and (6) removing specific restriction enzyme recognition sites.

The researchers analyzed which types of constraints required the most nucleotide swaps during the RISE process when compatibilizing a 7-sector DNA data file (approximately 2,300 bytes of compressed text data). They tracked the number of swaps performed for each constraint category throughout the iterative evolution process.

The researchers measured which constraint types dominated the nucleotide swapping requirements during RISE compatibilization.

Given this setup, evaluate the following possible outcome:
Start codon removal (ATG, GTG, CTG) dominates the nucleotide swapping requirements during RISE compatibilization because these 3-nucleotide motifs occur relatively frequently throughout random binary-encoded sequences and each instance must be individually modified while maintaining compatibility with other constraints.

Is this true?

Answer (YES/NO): NO